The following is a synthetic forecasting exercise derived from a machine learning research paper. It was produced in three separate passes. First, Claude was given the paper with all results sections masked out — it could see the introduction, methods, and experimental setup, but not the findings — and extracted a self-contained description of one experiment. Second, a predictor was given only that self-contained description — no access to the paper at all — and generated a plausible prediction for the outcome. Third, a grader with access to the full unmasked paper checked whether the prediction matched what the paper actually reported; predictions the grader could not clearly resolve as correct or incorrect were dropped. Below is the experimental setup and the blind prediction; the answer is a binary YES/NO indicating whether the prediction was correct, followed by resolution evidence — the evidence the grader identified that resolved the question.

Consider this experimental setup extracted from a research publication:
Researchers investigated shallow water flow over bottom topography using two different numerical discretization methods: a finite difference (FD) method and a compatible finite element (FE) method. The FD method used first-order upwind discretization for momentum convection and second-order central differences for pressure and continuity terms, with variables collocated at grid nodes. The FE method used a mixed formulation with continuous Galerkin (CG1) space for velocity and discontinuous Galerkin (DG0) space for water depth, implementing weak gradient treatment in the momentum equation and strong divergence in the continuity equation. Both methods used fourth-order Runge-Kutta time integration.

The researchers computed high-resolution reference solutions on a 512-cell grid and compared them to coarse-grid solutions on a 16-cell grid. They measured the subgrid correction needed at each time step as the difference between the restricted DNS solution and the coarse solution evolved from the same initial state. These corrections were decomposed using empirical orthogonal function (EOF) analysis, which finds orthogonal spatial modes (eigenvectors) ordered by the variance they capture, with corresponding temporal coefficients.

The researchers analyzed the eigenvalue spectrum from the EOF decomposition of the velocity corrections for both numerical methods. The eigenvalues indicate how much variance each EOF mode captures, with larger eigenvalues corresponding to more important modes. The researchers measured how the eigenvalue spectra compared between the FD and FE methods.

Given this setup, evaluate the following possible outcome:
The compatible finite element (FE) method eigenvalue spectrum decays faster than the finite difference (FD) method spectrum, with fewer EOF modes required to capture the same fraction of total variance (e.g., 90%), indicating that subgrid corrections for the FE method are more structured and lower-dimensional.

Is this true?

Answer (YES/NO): YES